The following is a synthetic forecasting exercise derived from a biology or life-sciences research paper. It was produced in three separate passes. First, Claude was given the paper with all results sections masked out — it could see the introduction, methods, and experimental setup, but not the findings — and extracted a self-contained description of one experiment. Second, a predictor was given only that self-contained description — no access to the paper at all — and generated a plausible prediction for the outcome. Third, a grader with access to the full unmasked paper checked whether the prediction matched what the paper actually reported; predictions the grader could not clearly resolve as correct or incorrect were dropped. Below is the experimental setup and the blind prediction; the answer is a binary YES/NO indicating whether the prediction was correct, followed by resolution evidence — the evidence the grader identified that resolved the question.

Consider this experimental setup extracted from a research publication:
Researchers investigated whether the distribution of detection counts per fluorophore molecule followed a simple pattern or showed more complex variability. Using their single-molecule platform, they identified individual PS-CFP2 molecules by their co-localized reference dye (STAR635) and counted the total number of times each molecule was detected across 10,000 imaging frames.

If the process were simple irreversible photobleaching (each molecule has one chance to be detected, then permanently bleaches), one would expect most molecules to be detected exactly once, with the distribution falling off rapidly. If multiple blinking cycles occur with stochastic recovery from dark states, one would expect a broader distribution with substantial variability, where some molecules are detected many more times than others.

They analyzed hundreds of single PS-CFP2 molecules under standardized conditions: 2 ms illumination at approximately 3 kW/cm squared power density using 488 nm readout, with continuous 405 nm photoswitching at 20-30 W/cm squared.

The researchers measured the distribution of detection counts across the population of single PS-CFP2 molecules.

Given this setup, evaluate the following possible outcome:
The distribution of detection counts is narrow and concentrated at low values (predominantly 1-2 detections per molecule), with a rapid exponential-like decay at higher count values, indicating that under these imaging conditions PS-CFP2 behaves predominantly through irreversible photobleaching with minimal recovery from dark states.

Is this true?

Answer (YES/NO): NO